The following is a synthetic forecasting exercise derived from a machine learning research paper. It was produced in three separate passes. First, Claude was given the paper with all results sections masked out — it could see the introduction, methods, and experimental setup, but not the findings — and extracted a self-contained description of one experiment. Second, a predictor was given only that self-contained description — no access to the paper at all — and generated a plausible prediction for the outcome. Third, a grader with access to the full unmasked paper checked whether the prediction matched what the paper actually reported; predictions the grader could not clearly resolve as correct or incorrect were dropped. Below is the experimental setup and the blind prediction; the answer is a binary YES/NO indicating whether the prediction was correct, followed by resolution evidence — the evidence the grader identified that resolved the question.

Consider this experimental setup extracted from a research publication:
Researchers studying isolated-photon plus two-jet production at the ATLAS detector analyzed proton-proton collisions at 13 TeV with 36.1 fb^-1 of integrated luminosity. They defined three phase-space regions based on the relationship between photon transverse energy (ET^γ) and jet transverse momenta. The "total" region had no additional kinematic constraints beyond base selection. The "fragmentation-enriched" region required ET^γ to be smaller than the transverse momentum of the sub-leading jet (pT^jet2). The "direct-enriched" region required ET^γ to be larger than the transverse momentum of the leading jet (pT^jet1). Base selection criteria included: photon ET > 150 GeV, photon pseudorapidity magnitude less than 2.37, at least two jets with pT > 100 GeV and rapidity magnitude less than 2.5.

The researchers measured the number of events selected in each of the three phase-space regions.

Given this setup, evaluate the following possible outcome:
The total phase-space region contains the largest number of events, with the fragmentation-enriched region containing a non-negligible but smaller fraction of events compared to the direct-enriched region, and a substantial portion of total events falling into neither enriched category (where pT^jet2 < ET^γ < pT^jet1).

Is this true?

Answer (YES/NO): YES